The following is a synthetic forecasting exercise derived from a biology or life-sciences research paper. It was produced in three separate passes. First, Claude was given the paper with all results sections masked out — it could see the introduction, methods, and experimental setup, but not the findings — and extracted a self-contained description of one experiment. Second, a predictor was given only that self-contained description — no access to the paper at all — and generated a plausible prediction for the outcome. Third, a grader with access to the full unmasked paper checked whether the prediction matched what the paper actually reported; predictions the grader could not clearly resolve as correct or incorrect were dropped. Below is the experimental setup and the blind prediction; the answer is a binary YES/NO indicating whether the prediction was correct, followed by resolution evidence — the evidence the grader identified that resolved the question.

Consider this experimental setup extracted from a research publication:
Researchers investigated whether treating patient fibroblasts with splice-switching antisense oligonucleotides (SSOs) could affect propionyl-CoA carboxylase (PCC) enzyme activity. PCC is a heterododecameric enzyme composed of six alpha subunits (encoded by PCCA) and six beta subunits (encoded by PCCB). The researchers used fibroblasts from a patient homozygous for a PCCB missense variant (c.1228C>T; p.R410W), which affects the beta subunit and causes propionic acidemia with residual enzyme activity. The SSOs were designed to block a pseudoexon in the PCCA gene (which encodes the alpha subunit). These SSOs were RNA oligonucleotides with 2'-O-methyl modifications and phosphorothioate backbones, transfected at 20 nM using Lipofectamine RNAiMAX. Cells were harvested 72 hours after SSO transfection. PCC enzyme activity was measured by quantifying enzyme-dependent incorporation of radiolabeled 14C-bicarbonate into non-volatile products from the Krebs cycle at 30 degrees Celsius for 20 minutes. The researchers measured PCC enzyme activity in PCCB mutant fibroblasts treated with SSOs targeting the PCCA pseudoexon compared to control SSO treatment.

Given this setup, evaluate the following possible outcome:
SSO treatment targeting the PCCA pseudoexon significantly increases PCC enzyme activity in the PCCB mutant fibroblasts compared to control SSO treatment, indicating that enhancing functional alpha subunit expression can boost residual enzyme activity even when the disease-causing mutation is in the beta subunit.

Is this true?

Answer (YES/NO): NO